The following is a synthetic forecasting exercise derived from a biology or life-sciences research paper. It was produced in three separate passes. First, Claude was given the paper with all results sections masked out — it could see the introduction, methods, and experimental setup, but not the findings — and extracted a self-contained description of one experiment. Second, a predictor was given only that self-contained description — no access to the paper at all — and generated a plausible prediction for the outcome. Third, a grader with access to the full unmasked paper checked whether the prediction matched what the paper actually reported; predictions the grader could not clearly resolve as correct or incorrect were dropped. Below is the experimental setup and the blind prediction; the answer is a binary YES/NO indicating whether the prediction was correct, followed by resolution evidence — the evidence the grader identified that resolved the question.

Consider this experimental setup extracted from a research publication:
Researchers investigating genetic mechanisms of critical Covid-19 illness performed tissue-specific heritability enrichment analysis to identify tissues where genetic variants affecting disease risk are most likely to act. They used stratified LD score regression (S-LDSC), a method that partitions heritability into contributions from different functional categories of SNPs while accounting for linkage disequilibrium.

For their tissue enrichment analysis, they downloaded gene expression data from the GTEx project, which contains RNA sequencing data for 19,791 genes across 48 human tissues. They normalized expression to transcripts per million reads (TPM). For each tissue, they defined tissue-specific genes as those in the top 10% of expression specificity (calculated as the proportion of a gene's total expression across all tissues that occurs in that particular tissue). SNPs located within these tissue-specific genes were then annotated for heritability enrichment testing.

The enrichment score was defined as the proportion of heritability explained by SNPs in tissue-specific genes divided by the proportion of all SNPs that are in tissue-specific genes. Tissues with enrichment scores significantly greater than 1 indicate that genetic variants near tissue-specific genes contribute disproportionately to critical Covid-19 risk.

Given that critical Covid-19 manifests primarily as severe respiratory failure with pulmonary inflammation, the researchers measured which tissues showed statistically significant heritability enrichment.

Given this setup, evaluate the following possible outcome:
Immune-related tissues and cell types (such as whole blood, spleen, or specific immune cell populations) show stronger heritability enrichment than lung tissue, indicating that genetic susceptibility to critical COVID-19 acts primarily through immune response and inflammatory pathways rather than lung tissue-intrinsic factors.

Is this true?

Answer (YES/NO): YES